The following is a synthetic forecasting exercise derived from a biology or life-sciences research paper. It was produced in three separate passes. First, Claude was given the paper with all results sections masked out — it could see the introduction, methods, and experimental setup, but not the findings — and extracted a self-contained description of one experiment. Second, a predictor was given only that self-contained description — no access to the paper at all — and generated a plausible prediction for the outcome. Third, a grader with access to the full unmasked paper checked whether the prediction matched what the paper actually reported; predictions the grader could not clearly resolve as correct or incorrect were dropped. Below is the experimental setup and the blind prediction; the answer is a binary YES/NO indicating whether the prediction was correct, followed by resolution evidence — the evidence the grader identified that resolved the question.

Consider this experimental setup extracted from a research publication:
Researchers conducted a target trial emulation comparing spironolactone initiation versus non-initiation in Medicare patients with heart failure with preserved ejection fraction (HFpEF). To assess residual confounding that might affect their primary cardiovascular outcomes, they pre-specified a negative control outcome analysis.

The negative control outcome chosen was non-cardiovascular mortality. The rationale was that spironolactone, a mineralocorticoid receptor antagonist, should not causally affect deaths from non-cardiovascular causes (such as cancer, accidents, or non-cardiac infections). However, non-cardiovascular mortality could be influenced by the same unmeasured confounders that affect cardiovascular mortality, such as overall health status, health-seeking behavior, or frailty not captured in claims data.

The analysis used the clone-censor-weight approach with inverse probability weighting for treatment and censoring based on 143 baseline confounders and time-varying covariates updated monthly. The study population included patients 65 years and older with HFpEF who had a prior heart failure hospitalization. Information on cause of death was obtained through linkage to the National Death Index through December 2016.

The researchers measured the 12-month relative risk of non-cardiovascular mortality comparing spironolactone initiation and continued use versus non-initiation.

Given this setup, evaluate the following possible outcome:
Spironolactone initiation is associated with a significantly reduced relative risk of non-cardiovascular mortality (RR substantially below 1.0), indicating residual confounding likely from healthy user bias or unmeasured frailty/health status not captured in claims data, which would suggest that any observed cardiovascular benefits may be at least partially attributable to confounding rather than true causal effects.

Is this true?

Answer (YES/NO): NO